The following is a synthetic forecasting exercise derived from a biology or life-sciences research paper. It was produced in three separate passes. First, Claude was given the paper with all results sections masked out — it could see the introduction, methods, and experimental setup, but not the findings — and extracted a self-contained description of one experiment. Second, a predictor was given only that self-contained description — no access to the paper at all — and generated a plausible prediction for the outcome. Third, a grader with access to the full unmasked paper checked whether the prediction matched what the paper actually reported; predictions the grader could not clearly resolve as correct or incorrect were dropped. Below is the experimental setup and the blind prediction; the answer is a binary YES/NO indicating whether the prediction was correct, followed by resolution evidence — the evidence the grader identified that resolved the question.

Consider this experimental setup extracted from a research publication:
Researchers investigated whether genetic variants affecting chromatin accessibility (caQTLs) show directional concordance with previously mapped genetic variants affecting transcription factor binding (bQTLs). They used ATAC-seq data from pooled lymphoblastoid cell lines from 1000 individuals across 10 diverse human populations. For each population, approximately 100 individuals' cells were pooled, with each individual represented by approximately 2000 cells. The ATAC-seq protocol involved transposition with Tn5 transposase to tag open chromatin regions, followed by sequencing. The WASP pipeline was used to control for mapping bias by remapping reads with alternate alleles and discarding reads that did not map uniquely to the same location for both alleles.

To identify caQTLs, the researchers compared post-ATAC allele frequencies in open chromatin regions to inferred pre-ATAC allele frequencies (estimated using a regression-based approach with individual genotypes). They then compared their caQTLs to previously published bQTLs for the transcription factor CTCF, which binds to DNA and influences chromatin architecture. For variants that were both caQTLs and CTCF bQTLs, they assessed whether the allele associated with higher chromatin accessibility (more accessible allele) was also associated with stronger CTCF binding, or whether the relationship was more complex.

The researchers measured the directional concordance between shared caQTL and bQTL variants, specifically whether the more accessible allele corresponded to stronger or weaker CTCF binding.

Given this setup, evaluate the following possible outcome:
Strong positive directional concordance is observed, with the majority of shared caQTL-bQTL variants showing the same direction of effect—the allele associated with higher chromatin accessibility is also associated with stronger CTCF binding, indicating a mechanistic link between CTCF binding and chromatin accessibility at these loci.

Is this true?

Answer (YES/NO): YES